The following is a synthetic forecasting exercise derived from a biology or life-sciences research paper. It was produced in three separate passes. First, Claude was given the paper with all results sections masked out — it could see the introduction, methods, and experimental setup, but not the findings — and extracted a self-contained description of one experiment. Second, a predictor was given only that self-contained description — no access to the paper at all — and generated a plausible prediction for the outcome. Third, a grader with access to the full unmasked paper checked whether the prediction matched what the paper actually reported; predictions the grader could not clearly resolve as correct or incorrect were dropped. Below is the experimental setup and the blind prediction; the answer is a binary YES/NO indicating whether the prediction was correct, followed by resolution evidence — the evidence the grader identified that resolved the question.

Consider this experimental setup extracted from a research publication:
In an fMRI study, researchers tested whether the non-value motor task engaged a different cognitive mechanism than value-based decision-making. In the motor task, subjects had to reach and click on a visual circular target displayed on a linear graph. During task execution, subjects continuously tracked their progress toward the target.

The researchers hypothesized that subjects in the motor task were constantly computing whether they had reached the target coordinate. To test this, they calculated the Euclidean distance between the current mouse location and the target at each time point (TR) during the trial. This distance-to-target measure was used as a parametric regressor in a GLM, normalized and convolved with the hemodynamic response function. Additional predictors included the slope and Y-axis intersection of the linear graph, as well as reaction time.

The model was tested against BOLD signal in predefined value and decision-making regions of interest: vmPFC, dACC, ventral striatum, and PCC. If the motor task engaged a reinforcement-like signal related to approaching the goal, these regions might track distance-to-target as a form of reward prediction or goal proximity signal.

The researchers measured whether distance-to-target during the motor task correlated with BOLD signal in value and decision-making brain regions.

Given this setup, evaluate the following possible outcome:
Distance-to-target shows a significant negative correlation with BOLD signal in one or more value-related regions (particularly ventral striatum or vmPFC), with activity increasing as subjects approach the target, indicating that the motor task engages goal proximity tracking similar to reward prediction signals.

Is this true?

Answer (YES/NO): YES